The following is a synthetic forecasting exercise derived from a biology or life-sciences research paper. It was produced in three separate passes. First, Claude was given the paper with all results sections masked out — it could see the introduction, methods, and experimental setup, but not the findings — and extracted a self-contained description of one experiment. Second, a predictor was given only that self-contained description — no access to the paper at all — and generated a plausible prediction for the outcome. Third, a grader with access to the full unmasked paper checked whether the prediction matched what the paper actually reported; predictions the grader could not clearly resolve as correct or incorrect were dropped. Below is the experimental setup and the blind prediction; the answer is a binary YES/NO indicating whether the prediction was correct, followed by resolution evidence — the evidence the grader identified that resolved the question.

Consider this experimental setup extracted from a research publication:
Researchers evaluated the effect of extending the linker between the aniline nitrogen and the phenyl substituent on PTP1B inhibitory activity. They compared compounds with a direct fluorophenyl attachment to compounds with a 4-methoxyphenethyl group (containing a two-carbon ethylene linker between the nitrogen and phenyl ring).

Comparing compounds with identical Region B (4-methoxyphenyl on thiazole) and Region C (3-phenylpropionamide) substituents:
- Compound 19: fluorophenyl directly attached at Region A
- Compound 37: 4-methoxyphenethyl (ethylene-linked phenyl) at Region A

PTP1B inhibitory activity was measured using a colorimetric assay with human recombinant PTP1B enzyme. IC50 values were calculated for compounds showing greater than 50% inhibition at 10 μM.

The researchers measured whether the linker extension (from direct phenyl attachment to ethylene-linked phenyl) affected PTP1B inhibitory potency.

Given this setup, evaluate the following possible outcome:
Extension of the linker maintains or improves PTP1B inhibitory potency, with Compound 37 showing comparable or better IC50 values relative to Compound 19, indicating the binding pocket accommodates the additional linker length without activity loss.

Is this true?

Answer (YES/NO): YES